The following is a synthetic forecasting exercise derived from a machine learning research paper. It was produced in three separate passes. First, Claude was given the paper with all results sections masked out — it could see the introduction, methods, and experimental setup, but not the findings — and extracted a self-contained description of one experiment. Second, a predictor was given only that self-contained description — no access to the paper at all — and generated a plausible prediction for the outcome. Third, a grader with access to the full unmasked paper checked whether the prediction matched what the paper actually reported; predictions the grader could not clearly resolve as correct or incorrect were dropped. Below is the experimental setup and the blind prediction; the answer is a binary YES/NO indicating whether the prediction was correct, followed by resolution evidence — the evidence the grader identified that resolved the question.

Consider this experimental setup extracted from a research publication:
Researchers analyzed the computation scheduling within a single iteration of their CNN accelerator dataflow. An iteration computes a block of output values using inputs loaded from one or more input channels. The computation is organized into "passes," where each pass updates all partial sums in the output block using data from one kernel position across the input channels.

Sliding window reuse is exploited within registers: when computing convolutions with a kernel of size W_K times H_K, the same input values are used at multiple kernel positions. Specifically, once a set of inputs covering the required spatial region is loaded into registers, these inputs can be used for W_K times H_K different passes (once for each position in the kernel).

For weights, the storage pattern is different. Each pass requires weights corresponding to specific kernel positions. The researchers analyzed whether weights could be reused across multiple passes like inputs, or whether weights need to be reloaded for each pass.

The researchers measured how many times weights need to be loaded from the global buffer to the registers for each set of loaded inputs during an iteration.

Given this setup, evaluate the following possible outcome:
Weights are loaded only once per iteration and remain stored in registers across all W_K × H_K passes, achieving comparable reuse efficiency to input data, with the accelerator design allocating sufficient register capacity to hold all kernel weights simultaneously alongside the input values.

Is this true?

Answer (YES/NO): NO